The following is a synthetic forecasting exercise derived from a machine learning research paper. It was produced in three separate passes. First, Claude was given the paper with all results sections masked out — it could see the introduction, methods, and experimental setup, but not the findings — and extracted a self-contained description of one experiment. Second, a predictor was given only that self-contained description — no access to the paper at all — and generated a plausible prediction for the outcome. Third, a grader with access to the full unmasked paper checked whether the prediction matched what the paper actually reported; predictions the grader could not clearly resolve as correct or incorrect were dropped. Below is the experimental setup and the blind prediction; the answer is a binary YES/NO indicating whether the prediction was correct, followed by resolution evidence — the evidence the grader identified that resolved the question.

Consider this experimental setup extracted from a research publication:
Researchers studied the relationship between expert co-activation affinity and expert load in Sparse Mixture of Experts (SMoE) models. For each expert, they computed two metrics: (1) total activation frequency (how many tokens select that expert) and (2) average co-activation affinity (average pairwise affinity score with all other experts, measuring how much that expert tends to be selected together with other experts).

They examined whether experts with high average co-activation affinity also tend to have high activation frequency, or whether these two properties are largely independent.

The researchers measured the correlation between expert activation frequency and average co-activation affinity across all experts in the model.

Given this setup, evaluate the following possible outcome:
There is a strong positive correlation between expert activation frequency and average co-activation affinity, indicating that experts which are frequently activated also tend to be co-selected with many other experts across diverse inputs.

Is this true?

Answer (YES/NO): NO